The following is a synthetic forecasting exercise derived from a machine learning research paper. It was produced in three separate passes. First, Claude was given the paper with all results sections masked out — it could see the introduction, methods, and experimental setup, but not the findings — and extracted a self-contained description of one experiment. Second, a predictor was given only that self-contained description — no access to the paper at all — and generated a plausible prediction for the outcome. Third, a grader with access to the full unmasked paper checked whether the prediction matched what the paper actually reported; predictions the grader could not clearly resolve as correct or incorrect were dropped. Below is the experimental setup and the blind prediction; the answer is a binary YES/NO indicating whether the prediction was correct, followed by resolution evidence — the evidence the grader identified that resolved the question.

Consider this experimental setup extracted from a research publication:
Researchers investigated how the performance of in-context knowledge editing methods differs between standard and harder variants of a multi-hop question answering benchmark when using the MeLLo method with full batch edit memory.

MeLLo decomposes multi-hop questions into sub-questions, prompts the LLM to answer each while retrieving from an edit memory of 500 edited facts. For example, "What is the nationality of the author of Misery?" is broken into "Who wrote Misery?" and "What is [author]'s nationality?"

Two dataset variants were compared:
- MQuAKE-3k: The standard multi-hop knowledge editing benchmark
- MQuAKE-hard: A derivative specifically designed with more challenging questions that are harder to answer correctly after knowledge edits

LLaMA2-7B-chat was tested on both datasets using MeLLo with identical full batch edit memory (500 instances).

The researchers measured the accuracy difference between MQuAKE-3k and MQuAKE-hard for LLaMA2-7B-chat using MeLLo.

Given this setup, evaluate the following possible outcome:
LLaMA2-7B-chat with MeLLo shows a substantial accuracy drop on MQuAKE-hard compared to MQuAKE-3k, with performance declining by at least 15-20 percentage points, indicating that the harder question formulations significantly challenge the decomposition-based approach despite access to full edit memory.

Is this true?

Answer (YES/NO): YES